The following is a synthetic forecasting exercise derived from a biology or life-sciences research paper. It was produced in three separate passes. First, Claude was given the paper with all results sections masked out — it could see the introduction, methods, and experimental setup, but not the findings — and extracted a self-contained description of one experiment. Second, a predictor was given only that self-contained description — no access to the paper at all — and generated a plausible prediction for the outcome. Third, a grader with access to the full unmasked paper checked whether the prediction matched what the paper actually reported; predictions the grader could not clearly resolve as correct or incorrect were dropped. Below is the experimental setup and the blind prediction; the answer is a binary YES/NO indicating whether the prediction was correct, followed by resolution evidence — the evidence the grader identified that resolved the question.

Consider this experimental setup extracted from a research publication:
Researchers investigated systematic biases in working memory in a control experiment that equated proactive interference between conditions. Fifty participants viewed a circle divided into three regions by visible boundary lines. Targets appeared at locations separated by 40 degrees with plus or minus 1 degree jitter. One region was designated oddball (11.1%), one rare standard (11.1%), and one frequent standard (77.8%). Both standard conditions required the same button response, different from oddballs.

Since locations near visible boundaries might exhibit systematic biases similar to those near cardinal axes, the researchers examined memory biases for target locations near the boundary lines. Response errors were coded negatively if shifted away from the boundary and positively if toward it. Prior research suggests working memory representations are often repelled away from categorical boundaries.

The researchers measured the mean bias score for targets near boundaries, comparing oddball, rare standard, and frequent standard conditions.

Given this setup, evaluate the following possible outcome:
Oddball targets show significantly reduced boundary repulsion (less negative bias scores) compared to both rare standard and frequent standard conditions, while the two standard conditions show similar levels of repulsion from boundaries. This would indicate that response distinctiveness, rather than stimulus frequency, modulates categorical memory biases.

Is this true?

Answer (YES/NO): NO